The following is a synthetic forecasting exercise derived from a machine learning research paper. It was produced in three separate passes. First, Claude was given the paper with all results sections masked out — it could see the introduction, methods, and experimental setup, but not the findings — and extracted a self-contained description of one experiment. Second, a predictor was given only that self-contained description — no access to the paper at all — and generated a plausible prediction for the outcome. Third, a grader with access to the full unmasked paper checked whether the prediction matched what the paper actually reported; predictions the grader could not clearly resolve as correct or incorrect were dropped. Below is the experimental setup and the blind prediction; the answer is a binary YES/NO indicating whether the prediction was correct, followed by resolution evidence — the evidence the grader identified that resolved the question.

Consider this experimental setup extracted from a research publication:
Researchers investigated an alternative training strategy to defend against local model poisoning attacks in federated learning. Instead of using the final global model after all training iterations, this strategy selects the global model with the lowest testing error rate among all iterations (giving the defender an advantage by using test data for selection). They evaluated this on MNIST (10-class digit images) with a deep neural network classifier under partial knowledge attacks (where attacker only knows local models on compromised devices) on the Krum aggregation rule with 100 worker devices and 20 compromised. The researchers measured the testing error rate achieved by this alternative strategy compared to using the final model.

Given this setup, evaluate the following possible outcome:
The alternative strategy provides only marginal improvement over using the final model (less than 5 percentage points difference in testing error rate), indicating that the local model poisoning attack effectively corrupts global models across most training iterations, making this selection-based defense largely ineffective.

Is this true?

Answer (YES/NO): NO